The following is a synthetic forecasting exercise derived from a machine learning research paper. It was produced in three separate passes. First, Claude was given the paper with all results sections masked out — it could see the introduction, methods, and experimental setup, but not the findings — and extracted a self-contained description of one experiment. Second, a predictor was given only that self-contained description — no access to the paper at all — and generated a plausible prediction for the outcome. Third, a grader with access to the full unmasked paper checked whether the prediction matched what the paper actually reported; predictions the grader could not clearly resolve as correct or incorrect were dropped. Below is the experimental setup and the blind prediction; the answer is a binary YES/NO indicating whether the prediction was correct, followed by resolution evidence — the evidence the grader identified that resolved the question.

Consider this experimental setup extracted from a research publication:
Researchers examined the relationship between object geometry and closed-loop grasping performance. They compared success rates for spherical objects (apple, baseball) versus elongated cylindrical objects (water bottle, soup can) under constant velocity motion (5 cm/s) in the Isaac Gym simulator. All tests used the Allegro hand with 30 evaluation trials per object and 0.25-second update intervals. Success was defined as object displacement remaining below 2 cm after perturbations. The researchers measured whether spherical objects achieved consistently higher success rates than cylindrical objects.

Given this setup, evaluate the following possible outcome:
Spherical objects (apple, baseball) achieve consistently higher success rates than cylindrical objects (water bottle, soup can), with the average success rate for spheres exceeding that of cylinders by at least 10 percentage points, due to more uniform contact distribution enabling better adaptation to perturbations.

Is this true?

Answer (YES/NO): YES